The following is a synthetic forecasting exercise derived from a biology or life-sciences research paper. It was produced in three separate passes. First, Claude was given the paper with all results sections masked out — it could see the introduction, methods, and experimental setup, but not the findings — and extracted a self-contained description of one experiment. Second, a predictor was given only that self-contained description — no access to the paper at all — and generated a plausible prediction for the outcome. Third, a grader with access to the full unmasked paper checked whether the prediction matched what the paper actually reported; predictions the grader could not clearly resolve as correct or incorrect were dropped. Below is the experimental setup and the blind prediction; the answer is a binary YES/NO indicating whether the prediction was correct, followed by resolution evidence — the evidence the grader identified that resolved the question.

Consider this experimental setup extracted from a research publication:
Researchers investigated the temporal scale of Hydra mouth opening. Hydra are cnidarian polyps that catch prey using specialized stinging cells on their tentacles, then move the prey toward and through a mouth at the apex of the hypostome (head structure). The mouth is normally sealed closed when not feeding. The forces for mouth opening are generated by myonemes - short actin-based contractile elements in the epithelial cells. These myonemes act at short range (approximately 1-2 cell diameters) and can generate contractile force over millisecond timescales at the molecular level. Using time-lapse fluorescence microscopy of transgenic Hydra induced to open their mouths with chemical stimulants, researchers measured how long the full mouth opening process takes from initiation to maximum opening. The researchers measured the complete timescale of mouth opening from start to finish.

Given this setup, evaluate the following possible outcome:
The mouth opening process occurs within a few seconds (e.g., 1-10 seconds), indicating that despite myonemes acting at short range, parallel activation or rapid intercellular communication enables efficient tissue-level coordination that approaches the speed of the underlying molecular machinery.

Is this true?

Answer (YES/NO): YES